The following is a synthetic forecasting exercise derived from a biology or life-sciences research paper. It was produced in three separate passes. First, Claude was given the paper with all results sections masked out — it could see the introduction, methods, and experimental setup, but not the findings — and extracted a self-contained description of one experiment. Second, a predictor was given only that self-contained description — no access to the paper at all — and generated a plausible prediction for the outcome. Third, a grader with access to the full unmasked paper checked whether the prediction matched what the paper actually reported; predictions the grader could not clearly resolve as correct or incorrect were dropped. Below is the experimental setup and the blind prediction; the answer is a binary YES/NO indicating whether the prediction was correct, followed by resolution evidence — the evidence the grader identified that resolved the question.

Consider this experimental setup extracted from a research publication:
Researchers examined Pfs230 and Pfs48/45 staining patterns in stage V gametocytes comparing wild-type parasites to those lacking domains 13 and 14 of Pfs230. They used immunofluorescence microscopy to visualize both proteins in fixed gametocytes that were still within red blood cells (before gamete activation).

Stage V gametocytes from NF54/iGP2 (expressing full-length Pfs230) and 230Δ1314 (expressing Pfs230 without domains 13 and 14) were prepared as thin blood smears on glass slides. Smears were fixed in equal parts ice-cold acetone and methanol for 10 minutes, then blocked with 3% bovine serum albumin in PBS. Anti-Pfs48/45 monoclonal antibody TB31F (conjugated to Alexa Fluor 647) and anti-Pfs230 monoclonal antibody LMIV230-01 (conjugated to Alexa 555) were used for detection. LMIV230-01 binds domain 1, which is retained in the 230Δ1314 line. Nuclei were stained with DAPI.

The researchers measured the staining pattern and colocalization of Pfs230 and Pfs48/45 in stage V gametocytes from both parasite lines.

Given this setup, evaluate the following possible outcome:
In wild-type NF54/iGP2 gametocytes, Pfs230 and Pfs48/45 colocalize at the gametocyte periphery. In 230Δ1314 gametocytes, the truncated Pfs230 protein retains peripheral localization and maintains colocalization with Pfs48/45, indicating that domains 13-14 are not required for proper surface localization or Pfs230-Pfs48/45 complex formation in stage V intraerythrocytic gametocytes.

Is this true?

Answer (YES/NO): NO